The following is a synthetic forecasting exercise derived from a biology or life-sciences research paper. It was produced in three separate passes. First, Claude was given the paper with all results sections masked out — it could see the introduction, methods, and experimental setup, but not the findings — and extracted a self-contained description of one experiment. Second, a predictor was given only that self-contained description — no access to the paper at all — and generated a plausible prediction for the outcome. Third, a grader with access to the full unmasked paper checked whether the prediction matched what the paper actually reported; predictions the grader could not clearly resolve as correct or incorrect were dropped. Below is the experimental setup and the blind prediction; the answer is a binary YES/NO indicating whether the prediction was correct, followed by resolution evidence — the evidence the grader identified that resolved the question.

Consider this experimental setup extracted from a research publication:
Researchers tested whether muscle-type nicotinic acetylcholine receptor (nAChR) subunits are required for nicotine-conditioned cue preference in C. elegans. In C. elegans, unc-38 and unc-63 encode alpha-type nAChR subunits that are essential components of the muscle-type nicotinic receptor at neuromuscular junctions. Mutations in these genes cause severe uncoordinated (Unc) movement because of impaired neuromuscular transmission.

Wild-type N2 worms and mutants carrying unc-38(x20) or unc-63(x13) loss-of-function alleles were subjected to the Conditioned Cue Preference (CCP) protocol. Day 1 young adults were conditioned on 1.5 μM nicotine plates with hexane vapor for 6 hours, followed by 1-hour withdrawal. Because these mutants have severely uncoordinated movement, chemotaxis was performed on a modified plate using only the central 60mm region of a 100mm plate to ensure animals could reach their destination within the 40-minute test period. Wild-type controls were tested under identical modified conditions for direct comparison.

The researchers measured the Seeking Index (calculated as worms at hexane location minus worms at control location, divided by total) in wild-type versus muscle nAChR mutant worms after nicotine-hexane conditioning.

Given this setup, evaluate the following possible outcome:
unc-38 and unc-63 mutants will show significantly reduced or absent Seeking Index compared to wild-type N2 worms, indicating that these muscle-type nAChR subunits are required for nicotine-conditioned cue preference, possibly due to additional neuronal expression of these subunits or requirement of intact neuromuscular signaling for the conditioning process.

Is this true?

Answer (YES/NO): YES